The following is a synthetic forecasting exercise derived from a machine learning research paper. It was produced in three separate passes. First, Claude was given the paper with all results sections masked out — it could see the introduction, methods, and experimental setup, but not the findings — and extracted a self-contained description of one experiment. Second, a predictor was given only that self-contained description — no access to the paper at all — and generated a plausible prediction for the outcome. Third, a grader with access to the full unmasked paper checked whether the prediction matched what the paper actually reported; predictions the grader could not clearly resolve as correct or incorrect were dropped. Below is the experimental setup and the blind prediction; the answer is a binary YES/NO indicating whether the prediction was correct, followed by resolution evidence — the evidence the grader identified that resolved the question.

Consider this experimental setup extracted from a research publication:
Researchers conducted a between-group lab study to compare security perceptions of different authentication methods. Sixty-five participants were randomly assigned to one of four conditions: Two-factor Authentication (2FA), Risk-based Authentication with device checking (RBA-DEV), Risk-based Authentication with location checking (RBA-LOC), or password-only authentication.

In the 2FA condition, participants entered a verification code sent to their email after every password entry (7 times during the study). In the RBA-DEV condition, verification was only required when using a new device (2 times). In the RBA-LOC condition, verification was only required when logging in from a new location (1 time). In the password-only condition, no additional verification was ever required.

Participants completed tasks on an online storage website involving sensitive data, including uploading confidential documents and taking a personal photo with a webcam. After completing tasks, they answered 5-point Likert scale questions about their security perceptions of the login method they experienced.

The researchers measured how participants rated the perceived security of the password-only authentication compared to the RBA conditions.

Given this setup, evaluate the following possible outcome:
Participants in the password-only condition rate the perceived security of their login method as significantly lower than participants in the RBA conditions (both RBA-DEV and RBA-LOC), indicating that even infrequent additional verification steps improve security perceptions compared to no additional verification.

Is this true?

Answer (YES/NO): YES